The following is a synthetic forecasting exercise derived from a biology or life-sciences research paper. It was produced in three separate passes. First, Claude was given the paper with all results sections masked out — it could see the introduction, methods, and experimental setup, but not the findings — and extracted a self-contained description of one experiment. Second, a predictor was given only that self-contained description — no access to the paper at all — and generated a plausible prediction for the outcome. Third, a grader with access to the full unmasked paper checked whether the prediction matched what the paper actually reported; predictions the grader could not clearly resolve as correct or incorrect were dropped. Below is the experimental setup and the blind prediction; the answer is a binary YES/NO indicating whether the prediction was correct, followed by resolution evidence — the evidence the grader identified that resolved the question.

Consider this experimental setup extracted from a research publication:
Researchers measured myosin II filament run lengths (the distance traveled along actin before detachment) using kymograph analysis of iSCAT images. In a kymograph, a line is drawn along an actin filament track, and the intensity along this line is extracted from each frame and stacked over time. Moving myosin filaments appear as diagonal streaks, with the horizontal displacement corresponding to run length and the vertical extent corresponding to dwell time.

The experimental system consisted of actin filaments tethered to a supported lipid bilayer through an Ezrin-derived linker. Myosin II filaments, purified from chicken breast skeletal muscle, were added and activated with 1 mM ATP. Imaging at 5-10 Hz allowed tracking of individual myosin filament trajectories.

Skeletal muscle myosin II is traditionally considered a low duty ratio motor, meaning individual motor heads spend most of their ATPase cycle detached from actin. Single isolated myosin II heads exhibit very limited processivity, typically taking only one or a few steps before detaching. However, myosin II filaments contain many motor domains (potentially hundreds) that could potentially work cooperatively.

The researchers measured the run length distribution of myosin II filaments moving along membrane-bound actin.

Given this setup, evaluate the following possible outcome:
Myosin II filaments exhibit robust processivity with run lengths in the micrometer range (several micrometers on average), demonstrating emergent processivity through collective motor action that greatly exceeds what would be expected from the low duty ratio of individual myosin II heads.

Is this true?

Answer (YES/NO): NO